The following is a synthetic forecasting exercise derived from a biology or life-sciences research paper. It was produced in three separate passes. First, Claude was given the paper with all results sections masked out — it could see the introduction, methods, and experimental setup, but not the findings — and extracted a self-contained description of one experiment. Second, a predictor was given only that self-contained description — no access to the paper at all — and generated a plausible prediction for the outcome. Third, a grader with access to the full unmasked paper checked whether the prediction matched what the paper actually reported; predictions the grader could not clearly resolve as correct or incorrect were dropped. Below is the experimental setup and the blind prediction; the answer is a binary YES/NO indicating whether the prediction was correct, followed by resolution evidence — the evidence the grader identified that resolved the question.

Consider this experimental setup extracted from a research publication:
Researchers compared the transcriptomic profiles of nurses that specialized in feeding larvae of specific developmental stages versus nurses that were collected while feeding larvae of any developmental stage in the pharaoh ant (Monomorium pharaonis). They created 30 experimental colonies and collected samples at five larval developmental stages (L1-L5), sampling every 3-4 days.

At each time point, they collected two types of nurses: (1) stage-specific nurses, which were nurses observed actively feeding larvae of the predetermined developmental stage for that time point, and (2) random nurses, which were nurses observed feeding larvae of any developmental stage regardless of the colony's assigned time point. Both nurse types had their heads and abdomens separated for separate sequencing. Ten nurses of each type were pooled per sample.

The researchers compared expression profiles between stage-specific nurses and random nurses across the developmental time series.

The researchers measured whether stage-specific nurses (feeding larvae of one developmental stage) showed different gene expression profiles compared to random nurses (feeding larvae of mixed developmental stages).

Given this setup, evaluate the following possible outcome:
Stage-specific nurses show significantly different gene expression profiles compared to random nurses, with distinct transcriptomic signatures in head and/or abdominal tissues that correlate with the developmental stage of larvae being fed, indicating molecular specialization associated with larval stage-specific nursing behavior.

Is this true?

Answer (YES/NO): YES